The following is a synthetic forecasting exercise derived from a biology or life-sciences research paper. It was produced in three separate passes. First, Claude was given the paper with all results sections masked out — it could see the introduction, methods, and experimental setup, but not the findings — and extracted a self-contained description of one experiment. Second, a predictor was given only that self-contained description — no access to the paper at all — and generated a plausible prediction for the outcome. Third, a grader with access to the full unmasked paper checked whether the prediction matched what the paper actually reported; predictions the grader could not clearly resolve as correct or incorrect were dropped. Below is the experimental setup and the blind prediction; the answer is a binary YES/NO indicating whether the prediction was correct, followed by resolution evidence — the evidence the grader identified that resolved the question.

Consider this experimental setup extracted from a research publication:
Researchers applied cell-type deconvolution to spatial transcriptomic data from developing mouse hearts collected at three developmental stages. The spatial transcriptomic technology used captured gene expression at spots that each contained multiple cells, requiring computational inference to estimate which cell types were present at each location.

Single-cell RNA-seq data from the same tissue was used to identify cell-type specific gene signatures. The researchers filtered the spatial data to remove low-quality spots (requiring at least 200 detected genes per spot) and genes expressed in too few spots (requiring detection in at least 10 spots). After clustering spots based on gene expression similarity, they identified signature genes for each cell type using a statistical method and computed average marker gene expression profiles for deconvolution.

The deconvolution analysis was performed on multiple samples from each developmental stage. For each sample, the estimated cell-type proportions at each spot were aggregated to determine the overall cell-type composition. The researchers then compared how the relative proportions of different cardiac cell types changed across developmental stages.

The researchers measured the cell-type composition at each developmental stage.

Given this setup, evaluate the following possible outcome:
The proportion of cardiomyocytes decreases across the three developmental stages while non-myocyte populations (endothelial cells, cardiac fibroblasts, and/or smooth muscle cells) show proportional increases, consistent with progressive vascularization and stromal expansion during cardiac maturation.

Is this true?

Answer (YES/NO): NO